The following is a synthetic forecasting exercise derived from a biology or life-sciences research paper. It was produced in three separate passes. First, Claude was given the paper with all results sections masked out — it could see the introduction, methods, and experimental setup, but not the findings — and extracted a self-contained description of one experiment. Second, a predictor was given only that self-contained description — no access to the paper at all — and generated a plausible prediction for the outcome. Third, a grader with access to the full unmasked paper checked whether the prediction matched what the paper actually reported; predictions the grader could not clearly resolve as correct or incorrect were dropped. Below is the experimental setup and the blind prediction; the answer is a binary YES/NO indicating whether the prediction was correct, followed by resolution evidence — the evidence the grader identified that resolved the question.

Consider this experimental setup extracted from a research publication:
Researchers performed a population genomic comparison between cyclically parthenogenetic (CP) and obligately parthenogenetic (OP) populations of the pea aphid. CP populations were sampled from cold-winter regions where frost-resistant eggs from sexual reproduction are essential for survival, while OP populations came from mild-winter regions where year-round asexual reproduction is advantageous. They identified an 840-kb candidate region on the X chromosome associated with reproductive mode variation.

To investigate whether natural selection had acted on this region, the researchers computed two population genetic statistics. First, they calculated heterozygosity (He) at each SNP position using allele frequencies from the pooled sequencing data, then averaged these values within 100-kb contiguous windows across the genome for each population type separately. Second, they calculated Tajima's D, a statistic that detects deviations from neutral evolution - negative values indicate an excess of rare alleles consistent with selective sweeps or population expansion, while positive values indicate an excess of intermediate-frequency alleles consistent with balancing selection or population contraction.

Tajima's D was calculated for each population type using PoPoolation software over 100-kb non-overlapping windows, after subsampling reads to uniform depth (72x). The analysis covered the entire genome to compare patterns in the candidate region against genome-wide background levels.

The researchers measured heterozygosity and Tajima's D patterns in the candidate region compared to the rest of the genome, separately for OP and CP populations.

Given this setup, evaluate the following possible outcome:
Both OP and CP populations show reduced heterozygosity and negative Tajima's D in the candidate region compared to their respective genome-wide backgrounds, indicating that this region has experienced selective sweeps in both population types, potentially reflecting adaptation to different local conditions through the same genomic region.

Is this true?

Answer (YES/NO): NO